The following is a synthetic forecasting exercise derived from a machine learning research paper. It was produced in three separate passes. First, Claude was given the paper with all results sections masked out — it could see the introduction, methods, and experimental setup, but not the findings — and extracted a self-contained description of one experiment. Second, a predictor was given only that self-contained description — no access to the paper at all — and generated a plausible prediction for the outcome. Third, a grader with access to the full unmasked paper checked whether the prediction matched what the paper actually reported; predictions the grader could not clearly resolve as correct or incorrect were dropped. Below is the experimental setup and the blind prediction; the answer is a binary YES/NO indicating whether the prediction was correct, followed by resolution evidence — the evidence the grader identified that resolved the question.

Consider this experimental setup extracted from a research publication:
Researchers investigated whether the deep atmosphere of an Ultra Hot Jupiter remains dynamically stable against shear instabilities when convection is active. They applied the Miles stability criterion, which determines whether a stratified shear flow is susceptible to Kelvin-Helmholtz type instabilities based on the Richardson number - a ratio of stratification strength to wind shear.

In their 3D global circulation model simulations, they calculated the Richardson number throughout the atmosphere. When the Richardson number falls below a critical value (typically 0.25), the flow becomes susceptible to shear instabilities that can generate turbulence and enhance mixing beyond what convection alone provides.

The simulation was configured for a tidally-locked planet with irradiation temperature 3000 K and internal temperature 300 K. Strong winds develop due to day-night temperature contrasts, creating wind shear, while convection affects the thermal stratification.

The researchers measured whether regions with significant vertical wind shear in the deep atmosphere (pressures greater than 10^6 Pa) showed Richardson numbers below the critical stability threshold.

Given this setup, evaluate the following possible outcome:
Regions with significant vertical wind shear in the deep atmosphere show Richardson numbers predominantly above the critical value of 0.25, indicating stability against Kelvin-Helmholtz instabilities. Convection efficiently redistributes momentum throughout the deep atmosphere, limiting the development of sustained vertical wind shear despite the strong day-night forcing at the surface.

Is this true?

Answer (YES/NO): YES